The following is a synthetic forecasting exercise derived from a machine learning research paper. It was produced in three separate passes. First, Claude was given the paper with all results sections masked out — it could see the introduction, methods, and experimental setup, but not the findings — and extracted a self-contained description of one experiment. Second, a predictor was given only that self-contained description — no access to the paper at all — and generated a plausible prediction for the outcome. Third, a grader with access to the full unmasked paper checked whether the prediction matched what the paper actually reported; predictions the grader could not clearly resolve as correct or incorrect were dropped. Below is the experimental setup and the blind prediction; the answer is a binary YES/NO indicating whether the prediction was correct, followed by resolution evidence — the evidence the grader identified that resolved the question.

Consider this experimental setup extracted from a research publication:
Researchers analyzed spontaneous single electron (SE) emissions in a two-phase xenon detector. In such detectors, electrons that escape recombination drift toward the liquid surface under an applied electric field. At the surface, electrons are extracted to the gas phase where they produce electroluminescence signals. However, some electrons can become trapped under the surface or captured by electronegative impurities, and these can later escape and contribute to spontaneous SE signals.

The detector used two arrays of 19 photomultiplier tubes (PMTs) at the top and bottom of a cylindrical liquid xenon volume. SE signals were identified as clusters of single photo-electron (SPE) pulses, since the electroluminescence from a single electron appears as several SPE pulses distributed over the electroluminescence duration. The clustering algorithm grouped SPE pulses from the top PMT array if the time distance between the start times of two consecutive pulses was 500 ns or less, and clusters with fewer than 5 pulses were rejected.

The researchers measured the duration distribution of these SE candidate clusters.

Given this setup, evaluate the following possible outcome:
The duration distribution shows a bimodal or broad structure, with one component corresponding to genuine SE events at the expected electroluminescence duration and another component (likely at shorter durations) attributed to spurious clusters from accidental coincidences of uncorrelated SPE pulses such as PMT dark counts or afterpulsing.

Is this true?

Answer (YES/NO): NO